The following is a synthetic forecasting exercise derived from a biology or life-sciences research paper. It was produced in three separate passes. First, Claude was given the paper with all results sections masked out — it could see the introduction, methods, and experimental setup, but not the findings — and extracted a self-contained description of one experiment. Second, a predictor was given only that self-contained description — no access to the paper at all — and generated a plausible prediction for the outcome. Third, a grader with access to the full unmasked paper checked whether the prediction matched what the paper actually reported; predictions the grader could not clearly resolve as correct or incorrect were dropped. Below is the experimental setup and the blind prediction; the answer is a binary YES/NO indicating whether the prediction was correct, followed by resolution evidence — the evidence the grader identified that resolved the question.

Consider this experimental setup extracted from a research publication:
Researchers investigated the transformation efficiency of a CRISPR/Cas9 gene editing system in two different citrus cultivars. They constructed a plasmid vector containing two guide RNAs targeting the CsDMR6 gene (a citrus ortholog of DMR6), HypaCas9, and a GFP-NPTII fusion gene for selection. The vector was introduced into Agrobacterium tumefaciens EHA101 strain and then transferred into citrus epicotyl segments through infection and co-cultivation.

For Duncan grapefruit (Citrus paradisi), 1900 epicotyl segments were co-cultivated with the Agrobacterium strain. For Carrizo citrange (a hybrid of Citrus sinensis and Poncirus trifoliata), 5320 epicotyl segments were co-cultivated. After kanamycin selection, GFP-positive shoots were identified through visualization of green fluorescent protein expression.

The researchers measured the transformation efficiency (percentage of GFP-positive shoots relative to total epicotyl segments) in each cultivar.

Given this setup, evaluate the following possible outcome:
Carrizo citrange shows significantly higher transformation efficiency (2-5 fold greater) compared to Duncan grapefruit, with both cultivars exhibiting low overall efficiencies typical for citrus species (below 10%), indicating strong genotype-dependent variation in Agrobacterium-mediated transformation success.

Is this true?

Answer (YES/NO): YES